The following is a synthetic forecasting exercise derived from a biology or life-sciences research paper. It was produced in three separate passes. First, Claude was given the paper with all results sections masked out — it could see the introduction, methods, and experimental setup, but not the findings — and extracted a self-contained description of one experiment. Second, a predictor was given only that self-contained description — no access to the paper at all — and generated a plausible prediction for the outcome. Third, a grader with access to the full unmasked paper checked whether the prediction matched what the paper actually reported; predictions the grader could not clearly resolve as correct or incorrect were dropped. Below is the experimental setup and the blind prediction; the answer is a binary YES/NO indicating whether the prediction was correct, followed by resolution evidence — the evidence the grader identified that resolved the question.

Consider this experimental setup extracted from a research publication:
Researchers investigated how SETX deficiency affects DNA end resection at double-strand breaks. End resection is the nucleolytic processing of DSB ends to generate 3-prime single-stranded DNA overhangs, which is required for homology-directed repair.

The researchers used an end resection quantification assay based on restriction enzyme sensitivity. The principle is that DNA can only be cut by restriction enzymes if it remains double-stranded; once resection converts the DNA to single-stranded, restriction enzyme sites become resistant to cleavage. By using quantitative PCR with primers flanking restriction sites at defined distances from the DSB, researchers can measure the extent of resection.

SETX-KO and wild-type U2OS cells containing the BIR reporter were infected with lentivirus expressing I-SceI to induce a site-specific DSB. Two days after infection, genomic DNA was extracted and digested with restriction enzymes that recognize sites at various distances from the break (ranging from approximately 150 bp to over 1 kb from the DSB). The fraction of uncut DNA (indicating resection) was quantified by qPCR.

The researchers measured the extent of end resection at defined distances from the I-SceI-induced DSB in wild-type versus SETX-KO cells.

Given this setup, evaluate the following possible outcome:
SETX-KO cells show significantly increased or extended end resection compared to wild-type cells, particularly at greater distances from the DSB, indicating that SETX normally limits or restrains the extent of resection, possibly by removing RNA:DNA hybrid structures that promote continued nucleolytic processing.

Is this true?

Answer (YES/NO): YES